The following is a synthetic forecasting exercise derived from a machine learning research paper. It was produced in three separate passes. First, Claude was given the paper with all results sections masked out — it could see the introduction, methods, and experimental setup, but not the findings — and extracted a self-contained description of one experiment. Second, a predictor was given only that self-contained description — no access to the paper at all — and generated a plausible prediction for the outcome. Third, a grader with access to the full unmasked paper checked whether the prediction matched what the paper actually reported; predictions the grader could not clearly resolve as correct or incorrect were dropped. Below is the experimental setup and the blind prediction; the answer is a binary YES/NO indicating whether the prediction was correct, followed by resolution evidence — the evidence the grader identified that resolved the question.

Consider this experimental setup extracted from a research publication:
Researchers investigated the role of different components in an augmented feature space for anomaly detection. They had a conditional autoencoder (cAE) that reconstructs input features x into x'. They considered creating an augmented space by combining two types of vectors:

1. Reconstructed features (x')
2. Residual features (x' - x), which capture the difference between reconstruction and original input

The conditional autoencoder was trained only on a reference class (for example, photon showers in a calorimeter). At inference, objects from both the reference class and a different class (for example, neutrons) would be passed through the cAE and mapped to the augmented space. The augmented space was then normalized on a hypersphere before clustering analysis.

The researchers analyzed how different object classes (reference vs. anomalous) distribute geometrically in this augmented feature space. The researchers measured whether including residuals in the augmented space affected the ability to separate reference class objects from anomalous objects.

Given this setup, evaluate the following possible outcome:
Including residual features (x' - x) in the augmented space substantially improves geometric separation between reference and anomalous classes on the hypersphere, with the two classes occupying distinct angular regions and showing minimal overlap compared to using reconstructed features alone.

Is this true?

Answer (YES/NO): NO